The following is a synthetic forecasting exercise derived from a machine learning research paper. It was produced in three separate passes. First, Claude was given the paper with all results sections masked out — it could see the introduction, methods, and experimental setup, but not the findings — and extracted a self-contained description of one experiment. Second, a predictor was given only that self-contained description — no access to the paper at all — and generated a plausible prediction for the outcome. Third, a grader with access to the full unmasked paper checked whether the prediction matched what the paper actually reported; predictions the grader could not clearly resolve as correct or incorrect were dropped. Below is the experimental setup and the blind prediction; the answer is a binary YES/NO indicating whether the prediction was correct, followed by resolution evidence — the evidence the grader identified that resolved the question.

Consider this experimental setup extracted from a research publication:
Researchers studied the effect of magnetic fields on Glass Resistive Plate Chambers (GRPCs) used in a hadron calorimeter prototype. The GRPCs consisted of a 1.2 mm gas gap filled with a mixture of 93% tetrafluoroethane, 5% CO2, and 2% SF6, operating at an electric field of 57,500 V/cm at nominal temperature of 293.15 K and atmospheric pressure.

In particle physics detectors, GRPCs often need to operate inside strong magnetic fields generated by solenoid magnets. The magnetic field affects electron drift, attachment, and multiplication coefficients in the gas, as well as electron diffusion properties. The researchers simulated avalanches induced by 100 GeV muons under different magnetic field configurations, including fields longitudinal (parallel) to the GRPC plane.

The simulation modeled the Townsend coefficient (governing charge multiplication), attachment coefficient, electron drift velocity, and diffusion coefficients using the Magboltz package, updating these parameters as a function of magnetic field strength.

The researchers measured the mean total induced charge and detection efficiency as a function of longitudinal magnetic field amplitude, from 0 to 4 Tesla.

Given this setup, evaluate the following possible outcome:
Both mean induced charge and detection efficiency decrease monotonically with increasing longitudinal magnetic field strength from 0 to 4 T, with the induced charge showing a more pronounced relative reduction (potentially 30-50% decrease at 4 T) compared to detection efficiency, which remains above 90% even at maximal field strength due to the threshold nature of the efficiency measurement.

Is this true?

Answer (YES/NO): NO